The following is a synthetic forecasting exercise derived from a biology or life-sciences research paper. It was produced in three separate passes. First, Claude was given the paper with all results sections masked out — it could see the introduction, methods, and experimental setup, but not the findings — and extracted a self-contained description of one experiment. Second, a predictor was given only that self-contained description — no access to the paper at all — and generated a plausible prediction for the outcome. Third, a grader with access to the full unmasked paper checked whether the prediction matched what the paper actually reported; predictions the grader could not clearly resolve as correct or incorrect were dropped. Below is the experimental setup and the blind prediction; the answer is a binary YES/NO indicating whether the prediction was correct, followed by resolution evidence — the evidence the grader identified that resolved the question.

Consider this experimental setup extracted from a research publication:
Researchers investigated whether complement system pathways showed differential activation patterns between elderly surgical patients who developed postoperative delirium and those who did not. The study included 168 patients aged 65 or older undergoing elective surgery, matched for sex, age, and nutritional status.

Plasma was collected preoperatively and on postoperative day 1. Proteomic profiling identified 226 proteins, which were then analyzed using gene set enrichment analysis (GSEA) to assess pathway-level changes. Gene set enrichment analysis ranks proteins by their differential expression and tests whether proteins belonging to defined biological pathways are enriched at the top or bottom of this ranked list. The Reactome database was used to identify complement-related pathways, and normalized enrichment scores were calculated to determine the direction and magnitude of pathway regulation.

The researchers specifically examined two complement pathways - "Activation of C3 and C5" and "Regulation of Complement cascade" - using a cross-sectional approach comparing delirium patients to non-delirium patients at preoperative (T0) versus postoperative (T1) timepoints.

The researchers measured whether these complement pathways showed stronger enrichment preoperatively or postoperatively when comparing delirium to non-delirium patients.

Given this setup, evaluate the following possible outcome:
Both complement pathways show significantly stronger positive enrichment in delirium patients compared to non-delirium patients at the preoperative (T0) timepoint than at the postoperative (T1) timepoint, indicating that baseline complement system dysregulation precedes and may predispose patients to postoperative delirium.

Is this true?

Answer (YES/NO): YES